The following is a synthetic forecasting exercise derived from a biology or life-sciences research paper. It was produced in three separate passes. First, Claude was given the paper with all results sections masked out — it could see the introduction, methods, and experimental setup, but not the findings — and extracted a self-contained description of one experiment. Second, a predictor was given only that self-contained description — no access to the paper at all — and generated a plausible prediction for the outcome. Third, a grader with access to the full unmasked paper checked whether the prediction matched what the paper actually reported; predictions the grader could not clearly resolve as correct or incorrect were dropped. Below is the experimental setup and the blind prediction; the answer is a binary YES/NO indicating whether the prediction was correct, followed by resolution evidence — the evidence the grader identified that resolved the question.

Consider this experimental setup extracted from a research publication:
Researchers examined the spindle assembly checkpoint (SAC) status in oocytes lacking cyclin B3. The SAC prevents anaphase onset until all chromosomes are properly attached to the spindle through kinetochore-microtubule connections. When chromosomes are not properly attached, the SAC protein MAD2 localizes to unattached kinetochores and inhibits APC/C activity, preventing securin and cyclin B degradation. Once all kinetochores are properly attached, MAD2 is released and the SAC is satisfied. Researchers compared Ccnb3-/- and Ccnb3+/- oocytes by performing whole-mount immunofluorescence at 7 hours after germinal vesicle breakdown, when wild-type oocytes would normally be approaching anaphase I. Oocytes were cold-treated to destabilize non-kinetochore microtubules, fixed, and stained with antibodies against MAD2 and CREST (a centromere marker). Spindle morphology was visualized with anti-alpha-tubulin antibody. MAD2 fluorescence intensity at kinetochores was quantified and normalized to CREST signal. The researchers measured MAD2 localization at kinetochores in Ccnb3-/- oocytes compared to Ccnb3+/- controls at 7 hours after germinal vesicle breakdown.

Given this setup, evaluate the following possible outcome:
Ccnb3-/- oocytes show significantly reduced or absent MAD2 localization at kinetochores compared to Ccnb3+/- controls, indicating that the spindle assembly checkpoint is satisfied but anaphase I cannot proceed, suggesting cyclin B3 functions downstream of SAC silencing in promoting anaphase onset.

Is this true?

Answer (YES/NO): NO